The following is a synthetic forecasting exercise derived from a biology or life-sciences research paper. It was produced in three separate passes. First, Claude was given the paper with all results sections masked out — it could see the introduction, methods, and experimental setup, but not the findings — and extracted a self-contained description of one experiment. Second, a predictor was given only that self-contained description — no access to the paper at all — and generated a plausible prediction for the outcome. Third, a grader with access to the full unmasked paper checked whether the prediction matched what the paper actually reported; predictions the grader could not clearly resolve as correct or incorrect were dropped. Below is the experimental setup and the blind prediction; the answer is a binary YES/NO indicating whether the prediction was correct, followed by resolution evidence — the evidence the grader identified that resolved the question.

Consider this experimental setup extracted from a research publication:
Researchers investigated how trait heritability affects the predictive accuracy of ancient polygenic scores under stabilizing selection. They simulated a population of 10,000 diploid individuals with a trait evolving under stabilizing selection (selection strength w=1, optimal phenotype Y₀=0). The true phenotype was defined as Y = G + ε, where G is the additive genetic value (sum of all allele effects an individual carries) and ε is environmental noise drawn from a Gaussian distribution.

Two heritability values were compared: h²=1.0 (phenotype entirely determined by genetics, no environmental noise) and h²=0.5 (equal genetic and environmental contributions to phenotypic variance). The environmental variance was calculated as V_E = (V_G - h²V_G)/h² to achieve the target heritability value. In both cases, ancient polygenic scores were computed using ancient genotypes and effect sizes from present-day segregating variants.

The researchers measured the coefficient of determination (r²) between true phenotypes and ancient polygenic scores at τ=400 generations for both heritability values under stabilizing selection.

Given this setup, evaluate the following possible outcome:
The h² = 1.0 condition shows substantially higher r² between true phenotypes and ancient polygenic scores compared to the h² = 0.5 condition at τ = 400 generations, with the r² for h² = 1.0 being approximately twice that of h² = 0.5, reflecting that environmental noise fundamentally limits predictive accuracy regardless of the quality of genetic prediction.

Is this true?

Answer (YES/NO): YES